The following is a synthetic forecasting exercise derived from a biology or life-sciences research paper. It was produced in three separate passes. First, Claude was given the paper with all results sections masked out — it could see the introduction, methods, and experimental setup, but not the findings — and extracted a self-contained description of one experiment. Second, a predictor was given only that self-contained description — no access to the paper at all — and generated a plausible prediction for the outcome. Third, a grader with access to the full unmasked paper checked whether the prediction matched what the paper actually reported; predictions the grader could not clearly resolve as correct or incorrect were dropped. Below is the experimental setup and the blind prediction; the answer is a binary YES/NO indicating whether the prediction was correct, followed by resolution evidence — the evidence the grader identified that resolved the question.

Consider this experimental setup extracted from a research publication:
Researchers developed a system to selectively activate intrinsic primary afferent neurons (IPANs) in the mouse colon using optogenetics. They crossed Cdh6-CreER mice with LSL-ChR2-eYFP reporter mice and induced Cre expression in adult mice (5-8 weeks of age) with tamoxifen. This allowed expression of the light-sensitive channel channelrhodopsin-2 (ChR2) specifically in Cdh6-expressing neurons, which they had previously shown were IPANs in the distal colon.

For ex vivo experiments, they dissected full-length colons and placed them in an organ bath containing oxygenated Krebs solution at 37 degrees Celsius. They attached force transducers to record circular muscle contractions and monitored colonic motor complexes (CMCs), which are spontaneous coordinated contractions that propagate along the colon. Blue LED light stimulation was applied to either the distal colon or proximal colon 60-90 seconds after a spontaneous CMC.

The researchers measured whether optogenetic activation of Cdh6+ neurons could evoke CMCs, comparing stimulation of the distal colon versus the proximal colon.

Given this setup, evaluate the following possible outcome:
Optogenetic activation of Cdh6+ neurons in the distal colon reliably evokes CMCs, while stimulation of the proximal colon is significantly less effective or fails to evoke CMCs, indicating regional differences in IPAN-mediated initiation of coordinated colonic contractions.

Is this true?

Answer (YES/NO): YES